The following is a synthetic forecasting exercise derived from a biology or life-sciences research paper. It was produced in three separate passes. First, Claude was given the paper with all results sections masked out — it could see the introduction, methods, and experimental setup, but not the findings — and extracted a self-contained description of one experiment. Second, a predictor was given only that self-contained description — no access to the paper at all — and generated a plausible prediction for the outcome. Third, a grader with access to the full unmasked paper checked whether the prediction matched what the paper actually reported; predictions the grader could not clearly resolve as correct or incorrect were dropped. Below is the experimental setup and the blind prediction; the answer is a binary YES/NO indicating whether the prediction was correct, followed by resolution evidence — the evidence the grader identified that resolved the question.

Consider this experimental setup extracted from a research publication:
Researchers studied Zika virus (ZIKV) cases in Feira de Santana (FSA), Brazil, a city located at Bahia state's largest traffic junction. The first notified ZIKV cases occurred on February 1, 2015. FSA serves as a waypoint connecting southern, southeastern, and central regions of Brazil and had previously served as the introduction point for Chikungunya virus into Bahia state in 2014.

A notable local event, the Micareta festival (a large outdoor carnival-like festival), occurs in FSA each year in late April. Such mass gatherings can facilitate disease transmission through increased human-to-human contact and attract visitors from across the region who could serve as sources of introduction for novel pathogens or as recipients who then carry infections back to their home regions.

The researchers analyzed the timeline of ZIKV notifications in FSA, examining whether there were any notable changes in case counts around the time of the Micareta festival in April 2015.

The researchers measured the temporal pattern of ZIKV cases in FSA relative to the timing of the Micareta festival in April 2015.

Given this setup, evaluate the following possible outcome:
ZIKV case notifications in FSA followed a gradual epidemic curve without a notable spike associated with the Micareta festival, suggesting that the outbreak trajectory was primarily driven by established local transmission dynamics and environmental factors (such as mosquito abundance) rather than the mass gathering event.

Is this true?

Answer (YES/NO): NO